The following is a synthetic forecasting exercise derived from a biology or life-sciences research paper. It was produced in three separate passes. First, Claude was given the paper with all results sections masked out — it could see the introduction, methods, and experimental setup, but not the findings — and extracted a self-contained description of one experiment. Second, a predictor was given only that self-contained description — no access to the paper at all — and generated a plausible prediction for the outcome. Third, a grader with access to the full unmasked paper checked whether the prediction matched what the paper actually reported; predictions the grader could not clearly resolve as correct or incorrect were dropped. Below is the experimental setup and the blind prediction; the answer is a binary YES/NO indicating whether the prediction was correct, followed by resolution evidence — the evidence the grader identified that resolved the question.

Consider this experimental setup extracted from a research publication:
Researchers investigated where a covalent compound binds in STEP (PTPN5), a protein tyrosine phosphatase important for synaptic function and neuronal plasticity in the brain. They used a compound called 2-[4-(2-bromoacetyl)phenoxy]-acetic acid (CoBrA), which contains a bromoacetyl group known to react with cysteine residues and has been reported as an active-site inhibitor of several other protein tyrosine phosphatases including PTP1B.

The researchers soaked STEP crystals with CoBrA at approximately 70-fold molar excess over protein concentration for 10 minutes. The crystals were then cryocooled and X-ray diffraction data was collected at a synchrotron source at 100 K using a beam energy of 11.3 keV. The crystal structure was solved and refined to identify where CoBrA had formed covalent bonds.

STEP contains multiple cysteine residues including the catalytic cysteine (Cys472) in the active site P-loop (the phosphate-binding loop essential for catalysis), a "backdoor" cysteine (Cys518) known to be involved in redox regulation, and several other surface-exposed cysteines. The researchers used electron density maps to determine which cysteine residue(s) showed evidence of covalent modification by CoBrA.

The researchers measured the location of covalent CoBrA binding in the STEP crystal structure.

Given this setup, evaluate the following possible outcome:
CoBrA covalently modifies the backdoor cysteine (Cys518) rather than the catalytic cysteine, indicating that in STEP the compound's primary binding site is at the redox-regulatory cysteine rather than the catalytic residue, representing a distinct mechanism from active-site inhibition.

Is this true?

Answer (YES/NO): NO